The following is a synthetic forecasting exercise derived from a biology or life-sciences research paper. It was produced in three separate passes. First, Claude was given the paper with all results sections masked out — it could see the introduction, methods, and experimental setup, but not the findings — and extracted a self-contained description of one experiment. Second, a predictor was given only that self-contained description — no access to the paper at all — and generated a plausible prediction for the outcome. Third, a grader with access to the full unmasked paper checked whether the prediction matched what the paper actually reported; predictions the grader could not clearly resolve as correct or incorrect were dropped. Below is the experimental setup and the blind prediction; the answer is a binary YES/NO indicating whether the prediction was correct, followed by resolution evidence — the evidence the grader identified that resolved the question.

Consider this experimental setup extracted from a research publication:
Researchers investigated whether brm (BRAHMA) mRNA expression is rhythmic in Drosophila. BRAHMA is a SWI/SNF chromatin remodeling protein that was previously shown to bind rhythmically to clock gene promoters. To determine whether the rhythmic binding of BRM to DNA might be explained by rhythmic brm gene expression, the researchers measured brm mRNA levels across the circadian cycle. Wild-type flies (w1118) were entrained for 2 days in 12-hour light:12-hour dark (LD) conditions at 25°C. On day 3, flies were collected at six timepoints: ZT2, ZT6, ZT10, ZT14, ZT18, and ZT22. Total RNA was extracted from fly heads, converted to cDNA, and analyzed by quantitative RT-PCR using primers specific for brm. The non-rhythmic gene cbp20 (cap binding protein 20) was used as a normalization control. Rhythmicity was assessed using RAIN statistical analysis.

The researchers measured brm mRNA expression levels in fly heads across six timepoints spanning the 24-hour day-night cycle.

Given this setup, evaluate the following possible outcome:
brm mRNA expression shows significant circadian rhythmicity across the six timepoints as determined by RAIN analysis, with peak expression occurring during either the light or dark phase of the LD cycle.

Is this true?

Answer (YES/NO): NO